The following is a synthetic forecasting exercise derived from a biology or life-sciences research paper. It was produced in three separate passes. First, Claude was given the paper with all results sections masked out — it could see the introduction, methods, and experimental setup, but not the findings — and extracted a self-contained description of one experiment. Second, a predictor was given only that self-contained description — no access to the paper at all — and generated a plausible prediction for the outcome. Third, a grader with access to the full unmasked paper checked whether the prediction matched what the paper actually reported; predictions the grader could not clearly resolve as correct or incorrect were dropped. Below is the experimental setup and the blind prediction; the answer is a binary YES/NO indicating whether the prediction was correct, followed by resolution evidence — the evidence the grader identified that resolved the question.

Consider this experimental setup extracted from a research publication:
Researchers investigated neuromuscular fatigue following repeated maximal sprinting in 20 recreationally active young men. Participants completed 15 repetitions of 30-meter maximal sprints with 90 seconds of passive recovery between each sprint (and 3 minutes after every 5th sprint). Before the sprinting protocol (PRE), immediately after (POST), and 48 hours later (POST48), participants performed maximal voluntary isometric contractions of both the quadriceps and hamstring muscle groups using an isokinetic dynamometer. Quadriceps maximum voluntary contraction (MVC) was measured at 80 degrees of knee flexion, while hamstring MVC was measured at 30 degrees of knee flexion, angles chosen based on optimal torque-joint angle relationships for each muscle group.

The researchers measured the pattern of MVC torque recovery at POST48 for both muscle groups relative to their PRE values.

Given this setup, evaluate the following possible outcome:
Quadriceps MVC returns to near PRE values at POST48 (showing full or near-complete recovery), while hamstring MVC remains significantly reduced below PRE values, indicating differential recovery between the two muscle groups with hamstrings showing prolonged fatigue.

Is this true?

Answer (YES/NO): NO